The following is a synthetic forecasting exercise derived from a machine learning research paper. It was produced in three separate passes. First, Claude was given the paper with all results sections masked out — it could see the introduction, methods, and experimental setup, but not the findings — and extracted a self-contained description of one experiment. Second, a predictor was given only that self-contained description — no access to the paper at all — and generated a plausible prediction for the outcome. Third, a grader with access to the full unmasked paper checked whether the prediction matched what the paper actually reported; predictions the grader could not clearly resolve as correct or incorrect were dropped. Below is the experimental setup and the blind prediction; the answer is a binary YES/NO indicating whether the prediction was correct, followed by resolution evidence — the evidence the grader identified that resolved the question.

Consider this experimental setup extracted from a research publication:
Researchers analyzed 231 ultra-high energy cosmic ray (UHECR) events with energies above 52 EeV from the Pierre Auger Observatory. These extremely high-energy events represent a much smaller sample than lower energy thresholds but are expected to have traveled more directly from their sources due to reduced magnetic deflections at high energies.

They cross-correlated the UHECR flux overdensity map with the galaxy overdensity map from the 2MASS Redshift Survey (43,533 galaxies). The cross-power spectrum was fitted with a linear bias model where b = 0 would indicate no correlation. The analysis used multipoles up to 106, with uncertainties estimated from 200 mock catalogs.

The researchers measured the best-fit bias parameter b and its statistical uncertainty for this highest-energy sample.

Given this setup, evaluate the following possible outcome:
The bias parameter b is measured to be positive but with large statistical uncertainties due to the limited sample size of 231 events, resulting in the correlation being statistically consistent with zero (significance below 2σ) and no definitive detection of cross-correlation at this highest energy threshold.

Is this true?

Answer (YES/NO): YES